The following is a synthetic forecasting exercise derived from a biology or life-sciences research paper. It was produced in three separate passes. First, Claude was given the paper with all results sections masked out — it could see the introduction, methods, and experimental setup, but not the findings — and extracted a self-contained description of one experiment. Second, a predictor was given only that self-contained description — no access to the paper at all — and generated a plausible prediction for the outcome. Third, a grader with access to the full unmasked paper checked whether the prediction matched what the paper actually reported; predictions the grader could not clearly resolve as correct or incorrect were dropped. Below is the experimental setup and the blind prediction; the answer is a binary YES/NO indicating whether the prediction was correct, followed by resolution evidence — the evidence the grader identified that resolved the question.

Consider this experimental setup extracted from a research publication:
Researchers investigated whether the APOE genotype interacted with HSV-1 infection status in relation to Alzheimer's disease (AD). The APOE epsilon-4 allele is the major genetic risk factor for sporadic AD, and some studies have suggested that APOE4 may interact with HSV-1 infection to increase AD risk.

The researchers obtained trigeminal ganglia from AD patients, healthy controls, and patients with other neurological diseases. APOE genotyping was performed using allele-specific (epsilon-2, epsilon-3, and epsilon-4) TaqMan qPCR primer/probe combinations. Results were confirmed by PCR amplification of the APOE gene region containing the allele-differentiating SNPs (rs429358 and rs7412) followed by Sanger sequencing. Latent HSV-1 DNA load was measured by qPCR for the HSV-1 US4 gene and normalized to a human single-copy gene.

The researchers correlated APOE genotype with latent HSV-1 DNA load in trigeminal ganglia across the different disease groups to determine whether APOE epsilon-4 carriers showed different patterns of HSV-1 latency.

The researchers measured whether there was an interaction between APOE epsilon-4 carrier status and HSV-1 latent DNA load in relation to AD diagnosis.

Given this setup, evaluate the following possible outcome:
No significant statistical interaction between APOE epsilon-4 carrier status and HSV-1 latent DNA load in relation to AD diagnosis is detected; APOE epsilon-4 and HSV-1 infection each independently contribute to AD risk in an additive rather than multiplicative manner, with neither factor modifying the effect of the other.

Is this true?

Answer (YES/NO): NO